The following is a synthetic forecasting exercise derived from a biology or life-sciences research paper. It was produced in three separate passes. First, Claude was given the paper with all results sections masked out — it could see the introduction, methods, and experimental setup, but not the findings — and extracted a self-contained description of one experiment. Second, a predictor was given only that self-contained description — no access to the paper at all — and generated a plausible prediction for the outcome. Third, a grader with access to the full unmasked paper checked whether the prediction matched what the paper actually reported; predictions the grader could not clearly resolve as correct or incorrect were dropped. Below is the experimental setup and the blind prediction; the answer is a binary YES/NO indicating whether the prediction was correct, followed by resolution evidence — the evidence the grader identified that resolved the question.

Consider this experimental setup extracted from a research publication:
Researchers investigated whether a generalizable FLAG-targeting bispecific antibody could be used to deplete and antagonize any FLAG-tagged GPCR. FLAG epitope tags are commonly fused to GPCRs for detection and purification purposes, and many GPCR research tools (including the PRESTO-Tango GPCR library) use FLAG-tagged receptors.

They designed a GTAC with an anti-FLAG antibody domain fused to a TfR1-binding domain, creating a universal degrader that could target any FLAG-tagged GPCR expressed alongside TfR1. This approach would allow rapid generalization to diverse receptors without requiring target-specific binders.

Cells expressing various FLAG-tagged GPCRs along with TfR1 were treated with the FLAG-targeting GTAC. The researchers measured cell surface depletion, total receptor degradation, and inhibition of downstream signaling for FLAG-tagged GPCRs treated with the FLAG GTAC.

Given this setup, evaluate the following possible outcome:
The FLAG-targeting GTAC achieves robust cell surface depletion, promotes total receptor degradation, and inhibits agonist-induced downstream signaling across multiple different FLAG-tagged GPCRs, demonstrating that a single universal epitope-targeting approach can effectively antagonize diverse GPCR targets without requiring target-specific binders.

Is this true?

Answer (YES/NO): YES